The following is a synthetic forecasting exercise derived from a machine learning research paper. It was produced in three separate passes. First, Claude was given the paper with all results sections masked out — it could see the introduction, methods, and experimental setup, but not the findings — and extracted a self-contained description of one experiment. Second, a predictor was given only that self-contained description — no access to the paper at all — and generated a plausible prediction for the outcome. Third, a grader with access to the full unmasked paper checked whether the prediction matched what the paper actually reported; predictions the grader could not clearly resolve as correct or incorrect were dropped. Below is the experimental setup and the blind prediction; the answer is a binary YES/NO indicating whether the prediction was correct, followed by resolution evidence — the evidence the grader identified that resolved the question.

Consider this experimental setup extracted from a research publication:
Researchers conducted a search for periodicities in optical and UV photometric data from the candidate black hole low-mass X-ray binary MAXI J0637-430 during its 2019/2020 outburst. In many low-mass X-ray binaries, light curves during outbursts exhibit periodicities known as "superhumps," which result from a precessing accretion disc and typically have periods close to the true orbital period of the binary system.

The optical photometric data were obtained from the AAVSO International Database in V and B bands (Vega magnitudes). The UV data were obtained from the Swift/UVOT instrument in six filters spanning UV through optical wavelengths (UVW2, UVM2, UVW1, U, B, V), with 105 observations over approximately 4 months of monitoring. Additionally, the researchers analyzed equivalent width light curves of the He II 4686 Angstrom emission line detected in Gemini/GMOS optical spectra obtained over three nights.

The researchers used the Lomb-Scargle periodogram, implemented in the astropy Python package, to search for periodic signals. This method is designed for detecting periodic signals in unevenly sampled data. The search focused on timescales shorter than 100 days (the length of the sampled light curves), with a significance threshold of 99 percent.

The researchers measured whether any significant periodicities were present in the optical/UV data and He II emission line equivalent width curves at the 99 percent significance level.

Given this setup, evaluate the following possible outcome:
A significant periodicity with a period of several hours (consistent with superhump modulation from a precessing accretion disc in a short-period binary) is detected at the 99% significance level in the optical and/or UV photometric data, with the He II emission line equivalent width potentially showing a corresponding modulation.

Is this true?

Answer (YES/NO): NO